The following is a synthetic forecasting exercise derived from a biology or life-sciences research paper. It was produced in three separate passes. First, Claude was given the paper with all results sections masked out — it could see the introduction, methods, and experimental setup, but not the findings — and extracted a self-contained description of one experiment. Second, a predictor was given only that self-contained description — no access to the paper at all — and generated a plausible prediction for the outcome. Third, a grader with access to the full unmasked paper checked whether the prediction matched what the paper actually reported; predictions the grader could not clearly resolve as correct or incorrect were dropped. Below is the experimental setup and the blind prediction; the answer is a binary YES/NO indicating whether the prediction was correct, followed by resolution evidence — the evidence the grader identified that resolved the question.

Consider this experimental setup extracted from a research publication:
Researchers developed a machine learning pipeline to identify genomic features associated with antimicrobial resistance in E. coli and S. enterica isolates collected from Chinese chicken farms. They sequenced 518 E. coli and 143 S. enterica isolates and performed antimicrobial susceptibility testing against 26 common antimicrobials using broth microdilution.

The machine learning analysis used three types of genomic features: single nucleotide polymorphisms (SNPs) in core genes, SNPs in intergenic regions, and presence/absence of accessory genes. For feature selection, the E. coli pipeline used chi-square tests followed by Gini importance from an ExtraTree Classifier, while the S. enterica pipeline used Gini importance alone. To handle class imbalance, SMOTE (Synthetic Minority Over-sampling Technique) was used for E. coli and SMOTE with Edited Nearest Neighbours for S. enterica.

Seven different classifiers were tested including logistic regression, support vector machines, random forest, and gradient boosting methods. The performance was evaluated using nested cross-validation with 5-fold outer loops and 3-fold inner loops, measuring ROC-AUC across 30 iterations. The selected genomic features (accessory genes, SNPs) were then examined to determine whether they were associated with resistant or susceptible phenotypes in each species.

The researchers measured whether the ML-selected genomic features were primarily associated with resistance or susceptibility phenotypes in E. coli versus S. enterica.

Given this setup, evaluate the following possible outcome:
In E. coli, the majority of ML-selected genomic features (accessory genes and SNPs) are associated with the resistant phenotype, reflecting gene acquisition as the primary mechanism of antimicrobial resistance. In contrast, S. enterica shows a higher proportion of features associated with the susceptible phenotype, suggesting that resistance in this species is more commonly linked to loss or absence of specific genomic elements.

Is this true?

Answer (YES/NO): YES